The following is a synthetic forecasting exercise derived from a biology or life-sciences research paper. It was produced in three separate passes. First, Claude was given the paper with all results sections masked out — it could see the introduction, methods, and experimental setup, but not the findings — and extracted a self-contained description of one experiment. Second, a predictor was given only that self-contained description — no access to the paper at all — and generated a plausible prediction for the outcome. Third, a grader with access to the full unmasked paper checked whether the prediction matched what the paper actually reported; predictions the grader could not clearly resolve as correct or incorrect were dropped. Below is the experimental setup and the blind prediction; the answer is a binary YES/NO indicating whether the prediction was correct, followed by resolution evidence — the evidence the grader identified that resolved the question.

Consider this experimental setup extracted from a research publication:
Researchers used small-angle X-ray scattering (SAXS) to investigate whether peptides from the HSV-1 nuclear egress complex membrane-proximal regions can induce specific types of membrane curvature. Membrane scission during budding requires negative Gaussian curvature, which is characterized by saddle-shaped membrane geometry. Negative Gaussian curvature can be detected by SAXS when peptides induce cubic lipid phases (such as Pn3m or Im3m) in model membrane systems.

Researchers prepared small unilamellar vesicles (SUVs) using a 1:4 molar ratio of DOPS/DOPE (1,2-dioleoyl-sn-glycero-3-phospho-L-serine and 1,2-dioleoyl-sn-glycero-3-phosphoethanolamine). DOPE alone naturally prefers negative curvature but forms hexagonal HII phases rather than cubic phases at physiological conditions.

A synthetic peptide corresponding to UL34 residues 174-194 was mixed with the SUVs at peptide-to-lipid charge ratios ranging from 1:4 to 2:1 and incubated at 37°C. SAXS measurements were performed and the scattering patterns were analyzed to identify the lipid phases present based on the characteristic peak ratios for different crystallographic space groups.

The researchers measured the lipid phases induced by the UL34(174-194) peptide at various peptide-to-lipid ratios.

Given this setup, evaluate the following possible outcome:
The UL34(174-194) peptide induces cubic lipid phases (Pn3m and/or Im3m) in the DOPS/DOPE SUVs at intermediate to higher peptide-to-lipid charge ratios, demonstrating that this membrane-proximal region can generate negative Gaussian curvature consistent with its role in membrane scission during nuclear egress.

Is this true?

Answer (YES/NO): YES